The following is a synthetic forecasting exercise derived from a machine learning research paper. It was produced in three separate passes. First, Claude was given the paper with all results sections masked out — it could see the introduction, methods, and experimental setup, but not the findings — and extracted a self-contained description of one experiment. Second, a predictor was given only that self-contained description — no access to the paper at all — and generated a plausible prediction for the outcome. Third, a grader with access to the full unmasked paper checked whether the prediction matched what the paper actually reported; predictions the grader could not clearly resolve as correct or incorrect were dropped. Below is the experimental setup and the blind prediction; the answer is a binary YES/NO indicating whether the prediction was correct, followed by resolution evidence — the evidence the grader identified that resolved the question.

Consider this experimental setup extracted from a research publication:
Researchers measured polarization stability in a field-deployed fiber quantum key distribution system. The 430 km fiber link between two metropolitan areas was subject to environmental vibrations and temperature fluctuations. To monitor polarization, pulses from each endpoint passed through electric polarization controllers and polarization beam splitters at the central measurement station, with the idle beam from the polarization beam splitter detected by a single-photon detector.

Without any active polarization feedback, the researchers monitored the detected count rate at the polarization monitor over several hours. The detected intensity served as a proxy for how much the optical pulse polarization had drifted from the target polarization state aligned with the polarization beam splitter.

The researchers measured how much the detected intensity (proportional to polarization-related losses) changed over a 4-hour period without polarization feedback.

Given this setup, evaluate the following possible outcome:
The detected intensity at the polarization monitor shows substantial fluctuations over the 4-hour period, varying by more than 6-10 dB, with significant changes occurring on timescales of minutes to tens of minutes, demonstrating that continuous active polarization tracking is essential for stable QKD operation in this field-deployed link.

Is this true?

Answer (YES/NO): NO